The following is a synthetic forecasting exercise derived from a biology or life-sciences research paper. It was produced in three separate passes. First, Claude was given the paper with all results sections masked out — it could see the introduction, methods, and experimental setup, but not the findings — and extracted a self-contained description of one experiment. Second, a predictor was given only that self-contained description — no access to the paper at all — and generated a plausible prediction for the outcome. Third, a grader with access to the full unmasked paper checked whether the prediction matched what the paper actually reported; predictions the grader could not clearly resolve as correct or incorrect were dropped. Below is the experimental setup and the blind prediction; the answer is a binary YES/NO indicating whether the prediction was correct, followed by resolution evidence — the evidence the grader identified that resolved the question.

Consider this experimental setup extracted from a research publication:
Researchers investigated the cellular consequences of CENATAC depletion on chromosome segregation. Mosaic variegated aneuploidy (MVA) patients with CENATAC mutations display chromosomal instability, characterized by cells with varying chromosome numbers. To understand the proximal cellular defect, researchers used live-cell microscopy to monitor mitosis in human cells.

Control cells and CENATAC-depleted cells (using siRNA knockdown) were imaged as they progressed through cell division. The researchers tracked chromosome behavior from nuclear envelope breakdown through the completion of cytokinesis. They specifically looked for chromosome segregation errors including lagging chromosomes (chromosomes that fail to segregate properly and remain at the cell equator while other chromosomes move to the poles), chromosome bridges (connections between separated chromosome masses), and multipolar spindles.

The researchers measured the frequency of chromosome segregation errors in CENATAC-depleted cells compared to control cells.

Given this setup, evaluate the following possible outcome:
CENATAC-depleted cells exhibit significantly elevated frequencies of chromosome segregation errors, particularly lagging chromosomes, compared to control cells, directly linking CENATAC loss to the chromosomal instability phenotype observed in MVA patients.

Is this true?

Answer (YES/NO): NO